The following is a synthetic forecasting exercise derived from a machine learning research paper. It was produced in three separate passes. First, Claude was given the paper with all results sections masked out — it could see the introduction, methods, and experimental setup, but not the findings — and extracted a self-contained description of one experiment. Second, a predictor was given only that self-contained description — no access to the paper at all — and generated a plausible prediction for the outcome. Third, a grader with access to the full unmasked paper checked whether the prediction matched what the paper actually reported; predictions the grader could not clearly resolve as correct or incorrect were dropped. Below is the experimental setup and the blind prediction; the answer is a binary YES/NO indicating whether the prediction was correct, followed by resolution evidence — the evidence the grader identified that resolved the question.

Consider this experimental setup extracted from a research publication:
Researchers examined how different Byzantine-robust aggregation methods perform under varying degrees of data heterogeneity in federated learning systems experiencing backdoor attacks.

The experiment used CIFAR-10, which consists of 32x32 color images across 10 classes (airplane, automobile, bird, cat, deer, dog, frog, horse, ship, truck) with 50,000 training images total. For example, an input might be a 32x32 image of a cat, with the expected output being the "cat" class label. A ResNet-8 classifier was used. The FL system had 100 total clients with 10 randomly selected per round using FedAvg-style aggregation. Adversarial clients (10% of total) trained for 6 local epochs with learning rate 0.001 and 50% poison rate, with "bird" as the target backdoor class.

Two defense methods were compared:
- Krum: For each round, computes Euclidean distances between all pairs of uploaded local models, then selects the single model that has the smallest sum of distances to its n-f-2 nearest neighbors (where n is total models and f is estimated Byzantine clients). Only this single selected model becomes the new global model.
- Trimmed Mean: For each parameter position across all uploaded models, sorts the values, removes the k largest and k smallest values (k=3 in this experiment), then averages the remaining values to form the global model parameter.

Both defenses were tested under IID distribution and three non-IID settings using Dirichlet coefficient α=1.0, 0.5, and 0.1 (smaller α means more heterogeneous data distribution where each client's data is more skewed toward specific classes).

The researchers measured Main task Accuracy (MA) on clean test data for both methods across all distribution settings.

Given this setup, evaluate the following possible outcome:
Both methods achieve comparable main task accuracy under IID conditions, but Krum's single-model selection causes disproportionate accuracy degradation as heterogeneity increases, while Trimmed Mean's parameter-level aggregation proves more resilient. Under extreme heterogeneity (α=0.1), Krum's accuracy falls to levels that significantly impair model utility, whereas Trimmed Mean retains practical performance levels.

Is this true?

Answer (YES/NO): YES